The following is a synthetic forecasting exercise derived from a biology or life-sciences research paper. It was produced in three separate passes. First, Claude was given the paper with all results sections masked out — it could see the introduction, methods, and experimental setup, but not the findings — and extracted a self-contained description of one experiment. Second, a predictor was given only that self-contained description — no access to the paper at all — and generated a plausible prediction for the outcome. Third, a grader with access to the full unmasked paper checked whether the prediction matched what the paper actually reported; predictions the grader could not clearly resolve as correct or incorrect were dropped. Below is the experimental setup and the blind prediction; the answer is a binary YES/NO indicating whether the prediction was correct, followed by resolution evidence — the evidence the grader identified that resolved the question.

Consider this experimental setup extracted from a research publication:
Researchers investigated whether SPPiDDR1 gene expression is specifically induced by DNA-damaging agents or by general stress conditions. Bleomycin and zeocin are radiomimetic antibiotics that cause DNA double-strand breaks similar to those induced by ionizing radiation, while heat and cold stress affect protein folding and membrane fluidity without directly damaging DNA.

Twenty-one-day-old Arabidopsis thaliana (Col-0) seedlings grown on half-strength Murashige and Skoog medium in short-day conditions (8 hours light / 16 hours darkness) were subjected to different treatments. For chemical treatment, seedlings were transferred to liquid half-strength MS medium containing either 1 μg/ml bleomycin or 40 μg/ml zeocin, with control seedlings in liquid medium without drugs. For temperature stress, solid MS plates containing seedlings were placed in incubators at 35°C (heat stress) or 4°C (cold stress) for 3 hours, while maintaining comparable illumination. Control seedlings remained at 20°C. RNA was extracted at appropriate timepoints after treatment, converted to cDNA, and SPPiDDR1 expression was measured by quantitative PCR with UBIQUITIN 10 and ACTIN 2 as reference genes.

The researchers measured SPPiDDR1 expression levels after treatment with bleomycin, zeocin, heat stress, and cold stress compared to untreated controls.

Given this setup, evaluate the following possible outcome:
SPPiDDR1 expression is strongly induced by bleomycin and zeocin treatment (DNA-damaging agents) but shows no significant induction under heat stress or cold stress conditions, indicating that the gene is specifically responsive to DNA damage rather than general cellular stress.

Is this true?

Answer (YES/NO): YES